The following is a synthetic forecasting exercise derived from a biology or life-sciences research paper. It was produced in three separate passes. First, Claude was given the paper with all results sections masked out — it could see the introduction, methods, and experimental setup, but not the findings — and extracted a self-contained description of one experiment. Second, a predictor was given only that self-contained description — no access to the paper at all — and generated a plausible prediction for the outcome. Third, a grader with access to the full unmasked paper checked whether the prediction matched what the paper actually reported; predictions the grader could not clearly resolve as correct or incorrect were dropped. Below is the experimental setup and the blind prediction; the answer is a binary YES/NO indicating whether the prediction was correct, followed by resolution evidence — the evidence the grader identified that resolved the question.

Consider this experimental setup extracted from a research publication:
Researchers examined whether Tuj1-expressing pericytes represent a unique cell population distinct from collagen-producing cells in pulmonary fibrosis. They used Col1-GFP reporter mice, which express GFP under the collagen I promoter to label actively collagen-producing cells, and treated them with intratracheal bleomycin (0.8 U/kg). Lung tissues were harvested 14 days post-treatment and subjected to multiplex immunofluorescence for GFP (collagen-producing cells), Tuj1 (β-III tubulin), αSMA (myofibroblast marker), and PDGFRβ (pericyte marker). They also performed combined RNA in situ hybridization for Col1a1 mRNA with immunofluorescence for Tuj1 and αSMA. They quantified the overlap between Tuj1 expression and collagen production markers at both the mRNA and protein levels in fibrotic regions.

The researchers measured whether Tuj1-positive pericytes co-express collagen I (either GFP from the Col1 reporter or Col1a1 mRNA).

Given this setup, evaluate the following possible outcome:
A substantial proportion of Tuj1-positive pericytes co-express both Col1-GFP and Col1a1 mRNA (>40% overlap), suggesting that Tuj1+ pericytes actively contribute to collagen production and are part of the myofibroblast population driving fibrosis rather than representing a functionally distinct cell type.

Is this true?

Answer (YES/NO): NO